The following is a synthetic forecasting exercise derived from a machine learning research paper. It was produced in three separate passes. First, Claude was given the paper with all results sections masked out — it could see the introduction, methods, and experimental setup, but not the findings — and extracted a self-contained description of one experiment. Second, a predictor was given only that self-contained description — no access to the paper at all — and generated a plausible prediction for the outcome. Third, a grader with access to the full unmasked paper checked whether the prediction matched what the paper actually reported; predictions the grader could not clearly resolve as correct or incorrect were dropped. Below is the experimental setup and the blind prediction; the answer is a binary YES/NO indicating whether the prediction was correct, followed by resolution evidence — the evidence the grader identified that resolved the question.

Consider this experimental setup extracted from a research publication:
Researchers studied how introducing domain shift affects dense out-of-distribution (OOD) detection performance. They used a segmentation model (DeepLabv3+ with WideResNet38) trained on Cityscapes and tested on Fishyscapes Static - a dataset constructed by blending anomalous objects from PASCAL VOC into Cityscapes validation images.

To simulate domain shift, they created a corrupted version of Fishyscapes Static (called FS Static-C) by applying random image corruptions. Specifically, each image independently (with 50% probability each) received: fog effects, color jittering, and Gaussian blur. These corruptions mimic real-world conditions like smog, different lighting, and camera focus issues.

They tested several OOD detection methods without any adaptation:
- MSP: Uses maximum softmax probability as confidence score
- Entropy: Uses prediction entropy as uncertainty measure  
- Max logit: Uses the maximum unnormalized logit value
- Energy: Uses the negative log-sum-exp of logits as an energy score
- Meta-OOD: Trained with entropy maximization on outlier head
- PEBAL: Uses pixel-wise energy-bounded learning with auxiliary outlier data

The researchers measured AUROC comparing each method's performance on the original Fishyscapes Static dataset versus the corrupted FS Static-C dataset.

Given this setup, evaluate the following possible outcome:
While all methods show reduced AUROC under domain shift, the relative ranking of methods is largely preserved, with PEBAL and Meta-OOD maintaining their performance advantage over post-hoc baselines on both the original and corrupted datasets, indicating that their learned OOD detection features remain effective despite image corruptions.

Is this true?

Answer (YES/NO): NO